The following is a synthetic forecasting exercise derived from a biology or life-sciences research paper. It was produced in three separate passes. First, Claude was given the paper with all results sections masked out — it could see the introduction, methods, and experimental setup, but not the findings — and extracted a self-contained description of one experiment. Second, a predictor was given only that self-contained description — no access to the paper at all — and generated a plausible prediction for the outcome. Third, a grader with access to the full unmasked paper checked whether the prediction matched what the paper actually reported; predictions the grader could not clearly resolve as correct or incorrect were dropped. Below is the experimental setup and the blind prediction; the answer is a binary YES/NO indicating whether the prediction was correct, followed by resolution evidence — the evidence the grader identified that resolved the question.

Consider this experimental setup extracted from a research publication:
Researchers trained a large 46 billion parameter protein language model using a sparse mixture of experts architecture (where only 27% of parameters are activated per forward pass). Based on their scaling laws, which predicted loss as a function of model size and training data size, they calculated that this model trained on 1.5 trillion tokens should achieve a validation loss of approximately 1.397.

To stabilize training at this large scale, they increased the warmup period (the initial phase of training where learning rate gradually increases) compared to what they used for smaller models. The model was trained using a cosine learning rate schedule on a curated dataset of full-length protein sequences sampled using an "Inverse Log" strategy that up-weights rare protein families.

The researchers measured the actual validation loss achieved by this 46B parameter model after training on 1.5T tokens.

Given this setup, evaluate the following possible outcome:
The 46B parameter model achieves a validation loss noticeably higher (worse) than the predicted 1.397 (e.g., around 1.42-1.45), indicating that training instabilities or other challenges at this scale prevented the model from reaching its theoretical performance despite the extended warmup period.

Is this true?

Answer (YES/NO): NO